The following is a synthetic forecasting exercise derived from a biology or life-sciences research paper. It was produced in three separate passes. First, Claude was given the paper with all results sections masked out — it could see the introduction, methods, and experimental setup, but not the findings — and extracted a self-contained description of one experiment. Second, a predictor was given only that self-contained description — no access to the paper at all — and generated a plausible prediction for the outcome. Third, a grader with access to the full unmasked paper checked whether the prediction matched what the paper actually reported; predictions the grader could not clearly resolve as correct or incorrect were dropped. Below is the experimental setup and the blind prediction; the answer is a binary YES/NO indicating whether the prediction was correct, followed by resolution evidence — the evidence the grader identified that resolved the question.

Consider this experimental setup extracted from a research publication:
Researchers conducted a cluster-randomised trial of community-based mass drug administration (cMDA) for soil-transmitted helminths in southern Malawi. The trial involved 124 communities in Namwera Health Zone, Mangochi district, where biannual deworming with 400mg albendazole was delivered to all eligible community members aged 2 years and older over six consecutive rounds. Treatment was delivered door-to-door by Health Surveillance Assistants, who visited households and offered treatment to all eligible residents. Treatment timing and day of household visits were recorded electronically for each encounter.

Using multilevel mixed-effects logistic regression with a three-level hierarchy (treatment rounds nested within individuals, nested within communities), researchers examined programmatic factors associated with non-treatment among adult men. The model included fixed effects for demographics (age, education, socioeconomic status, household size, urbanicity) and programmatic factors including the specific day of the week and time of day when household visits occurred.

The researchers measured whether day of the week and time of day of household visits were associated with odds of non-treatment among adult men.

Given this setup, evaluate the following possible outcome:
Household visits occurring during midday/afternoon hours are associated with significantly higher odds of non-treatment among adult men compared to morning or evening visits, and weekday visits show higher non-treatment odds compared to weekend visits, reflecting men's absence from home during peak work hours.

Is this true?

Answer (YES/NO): NO